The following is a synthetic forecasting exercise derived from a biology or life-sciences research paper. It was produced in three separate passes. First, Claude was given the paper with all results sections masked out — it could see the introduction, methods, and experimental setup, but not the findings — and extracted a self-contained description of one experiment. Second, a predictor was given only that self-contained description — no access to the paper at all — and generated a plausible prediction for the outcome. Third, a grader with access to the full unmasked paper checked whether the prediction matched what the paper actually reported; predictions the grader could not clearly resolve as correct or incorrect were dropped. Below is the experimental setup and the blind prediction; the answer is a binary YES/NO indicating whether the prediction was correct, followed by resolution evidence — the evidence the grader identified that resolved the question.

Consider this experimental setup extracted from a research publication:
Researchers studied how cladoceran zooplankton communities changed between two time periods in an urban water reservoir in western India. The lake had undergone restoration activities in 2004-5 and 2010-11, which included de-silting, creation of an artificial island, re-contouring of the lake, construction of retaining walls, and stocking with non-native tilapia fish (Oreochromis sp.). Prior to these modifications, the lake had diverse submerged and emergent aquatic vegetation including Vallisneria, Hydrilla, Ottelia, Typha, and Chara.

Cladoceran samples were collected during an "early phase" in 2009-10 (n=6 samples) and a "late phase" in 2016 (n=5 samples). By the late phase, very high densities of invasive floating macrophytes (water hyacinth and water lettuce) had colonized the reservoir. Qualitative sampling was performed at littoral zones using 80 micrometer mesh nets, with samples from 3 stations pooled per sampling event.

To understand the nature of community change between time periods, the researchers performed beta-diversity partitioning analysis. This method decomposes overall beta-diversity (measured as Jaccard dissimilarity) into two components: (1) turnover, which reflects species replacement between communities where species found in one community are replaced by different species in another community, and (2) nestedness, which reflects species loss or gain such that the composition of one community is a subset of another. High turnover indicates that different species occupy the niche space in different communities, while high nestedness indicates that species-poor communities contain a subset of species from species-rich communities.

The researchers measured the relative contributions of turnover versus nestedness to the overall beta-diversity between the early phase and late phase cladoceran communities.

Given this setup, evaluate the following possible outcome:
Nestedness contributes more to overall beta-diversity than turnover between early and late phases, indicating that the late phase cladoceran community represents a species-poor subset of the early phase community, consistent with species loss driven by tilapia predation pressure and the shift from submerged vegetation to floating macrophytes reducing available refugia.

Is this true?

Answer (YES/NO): YES